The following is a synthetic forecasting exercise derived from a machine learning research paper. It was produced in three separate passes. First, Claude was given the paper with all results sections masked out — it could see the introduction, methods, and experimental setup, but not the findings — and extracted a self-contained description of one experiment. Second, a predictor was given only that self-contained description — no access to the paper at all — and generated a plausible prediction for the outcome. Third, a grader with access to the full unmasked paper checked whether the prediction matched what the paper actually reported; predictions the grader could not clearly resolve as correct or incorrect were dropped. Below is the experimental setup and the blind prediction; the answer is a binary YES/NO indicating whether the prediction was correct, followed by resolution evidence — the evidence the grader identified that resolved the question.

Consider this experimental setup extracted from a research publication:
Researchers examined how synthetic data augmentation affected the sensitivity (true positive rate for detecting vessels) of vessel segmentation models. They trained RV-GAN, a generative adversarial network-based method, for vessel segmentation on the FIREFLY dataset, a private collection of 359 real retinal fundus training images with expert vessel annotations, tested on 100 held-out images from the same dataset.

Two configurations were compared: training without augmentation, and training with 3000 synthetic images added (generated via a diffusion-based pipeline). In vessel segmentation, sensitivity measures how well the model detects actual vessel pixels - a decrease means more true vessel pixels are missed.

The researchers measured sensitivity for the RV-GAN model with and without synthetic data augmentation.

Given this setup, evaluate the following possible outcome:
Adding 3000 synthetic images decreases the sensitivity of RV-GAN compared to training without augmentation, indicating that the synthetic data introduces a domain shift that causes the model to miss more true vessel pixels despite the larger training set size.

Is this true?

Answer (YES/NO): YES